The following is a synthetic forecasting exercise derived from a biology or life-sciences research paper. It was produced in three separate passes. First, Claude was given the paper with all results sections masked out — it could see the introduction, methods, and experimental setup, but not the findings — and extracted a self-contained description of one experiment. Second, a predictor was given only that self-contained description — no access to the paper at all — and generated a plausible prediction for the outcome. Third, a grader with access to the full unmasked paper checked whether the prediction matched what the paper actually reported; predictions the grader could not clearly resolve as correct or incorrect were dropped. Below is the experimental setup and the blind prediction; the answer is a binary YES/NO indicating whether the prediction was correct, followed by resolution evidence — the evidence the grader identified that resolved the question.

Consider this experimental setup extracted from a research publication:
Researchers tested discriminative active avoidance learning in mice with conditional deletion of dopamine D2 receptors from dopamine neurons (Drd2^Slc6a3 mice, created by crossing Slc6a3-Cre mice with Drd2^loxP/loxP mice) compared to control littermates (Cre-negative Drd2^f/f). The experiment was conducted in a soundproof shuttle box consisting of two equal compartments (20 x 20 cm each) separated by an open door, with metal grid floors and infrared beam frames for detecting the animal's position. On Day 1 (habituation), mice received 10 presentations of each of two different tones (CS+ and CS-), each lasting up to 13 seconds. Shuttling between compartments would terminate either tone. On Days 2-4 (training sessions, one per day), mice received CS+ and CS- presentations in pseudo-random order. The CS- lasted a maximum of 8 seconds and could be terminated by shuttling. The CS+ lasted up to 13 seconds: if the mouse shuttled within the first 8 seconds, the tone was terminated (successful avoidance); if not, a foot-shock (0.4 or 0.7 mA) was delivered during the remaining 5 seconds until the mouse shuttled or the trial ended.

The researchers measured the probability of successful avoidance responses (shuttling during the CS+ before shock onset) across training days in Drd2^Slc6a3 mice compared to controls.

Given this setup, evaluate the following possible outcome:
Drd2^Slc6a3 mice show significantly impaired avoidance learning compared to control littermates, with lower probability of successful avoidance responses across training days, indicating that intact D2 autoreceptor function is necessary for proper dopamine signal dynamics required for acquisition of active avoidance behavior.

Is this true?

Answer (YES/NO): NO